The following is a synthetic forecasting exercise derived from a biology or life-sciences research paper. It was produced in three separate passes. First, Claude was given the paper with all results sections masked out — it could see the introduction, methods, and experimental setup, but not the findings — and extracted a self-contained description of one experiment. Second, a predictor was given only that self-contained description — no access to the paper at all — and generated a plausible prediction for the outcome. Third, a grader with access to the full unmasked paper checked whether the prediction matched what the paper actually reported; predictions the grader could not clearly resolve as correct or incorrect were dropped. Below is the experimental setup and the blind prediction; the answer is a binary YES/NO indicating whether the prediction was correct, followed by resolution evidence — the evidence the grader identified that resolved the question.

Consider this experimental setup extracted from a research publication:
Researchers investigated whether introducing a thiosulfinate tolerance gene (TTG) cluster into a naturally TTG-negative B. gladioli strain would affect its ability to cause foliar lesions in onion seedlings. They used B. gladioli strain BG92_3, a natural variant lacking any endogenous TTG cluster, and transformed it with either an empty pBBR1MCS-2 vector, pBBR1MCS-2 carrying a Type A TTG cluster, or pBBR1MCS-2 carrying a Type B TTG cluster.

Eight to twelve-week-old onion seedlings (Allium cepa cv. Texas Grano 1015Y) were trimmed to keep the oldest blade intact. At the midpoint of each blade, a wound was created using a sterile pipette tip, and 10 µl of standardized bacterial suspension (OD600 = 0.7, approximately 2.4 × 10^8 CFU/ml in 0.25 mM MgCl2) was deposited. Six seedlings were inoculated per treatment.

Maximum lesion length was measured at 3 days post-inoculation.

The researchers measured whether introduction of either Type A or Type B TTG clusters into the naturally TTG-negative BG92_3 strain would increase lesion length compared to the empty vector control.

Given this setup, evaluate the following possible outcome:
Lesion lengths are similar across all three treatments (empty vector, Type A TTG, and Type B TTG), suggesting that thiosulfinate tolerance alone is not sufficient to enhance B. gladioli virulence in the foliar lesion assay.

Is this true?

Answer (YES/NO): NO